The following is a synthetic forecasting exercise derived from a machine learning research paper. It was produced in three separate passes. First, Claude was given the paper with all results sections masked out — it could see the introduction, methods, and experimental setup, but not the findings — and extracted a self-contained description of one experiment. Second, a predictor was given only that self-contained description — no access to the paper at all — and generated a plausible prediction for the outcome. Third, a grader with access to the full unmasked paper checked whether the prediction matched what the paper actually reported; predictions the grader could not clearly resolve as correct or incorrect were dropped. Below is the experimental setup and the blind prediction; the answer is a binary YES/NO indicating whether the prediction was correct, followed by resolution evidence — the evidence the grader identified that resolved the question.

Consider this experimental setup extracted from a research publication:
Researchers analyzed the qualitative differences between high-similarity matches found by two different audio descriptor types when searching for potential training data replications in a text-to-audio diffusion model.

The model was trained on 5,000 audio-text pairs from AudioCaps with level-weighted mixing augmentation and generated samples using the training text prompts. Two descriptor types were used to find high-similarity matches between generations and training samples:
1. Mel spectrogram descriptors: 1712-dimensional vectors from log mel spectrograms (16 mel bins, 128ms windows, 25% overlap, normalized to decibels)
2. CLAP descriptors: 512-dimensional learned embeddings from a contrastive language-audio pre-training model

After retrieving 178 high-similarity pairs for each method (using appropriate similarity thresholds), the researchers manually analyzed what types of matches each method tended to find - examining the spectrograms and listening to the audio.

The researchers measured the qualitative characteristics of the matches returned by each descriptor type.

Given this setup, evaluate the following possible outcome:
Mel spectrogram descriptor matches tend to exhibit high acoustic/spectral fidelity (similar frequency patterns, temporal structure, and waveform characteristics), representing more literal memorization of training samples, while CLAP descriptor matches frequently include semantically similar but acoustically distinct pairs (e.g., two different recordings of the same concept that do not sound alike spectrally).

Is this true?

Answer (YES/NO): YES